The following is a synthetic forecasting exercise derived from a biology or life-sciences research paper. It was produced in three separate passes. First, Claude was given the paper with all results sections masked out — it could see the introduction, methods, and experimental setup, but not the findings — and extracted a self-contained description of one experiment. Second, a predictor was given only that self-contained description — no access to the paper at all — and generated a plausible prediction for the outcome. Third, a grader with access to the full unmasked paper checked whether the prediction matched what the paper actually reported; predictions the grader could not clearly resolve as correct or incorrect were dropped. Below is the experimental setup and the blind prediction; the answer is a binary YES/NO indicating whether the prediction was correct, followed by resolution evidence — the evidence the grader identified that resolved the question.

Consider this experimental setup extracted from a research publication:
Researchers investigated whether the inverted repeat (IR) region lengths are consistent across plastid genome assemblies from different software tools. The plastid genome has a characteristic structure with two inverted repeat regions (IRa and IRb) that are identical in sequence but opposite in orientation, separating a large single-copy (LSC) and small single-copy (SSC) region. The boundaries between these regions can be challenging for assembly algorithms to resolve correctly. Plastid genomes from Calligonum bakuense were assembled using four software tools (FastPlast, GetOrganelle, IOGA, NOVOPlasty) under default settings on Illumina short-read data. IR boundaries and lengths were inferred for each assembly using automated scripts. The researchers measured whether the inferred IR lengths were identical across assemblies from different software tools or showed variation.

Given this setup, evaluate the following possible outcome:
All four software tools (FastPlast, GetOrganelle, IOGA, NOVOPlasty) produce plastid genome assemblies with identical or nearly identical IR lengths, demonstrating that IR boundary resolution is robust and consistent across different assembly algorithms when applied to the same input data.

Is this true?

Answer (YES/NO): NO